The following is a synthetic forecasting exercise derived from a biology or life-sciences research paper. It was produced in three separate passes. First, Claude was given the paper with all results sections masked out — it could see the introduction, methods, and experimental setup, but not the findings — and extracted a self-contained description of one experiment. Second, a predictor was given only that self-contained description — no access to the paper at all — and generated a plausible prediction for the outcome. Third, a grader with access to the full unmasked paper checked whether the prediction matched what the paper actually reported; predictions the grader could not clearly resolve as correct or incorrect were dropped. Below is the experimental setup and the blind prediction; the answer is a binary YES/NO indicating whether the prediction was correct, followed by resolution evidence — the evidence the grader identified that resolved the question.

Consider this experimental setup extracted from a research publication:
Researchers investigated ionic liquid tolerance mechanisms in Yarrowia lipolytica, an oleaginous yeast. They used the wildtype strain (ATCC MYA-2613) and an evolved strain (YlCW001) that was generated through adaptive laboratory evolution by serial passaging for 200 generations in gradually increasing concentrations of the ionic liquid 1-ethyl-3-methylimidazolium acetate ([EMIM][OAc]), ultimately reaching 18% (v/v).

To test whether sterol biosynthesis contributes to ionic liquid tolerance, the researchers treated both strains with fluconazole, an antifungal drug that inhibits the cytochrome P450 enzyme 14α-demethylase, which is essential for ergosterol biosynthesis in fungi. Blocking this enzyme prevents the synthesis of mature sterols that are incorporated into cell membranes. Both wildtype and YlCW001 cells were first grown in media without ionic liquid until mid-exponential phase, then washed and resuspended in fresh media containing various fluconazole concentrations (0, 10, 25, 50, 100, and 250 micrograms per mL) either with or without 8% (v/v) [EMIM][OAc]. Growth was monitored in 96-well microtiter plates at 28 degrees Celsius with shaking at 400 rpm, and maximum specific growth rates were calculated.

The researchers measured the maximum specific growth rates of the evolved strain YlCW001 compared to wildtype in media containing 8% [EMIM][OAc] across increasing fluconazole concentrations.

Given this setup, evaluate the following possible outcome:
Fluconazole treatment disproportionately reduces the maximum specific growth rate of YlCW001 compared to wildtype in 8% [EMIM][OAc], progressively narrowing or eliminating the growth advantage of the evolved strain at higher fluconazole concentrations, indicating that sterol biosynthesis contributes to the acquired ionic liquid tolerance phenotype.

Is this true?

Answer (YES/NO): NO